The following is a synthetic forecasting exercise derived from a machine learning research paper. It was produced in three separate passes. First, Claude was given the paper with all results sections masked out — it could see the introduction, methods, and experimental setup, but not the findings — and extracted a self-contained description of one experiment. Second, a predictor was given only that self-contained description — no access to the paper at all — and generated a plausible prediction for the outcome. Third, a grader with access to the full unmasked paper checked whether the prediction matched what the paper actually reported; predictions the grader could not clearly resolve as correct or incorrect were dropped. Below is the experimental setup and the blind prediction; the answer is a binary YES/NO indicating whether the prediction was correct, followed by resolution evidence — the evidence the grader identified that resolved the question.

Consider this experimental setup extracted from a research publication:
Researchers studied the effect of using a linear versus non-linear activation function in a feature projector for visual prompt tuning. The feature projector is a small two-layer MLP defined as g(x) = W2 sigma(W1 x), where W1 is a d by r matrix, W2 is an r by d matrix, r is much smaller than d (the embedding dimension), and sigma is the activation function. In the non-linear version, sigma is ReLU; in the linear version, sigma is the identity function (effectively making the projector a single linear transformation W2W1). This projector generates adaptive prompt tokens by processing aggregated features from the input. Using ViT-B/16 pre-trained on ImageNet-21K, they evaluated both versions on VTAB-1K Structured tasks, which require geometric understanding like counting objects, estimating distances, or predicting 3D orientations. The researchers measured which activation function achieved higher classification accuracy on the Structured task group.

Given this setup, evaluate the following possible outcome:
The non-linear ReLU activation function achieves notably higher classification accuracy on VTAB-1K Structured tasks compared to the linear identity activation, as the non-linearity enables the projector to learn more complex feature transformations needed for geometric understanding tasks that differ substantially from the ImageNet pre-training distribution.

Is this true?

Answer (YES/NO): NO